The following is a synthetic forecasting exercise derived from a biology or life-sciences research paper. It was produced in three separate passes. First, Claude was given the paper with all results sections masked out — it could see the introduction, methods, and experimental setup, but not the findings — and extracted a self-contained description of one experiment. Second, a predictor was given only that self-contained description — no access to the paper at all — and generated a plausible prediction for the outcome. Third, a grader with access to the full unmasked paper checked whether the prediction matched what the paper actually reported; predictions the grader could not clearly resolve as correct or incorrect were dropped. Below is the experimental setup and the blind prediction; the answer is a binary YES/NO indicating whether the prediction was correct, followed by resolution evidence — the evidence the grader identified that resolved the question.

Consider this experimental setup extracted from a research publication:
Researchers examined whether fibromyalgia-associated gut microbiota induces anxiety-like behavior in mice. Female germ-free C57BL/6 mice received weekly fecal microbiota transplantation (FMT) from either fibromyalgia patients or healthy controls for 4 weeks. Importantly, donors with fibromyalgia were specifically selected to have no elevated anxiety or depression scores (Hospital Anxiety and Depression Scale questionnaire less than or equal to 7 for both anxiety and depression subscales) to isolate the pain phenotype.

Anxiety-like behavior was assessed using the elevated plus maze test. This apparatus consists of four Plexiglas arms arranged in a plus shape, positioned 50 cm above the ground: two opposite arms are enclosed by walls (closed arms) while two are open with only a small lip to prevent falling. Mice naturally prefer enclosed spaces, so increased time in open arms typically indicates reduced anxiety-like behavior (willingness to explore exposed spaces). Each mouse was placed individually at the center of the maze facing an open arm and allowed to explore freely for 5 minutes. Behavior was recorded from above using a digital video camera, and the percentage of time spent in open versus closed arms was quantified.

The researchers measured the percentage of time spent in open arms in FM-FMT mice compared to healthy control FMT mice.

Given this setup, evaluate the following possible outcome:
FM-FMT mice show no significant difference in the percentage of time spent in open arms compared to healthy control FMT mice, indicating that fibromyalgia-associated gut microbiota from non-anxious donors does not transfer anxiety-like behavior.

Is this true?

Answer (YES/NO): YES